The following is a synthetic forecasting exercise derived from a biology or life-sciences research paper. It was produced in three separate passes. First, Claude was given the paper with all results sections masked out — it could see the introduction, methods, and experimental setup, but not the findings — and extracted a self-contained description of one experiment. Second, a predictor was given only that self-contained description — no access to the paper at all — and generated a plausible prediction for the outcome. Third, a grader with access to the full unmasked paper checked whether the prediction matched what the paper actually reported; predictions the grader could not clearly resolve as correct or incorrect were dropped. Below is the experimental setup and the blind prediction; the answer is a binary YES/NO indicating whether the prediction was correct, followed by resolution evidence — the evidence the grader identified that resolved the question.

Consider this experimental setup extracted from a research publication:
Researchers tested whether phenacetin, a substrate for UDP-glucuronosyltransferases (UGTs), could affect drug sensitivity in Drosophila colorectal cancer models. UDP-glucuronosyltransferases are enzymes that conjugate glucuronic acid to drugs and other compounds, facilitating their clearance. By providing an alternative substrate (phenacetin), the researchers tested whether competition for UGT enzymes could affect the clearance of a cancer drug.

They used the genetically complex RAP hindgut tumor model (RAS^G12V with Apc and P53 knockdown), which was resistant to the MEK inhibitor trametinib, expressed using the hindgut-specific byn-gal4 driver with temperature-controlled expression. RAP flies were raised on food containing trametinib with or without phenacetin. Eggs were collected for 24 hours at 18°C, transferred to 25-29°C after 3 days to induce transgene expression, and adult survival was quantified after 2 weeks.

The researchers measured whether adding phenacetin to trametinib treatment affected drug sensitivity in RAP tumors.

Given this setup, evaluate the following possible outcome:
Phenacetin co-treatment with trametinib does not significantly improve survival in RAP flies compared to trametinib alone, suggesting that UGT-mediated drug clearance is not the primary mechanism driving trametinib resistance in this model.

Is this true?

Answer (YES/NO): NO